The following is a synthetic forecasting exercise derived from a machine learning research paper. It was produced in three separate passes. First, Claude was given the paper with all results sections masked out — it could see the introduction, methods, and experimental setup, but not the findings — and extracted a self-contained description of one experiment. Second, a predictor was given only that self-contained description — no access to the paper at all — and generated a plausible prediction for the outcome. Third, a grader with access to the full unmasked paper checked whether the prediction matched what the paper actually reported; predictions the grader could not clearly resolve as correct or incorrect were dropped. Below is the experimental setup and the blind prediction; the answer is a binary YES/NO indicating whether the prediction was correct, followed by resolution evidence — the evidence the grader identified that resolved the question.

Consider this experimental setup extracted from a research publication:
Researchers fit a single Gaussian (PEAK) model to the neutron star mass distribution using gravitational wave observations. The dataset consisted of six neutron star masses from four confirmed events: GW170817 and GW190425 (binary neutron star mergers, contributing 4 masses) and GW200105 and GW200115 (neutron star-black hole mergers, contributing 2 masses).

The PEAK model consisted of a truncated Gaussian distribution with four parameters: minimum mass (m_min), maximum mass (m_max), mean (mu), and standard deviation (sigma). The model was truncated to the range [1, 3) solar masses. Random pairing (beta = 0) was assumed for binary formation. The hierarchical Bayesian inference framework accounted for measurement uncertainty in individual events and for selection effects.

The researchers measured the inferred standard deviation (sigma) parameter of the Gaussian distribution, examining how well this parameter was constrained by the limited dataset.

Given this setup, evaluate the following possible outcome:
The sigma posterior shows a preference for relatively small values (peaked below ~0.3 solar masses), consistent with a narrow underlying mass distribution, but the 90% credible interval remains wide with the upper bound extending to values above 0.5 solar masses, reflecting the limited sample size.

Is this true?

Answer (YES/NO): NO